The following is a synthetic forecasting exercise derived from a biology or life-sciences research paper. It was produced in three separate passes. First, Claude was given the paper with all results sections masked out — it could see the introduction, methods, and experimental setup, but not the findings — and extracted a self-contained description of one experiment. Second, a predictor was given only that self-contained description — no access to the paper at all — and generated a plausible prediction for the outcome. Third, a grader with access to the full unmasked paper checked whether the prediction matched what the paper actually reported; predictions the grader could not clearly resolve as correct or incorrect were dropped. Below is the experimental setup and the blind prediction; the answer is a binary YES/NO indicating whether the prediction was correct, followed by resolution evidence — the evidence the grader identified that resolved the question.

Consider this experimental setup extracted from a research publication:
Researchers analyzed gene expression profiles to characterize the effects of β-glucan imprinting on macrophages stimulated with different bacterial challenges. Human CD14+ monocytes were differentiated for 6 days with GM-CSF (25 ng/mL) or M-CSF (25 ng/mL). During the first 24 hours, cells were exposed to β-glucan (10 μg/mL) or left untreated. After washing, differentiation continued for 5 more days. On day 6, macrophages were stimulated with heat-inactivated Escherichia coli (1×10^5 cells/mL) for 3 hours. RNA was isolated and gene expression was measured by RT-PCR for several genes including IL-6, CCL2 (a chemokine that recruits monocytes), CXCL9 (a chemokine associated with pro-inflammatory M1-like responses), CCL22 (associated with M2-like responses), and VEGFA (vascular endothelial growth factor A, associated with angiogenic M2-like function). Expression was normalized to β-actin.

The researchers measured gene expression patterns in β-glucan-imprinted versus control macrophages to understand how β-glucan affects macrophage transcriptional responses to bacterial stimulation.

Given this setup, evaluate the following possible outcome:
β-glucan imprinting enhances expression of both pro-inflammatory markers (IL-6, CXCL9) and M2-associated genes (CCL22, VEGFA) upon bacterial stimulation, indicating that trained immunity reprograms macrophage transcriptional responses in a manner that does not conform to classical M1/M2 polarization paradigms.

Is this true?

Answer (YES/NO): NO